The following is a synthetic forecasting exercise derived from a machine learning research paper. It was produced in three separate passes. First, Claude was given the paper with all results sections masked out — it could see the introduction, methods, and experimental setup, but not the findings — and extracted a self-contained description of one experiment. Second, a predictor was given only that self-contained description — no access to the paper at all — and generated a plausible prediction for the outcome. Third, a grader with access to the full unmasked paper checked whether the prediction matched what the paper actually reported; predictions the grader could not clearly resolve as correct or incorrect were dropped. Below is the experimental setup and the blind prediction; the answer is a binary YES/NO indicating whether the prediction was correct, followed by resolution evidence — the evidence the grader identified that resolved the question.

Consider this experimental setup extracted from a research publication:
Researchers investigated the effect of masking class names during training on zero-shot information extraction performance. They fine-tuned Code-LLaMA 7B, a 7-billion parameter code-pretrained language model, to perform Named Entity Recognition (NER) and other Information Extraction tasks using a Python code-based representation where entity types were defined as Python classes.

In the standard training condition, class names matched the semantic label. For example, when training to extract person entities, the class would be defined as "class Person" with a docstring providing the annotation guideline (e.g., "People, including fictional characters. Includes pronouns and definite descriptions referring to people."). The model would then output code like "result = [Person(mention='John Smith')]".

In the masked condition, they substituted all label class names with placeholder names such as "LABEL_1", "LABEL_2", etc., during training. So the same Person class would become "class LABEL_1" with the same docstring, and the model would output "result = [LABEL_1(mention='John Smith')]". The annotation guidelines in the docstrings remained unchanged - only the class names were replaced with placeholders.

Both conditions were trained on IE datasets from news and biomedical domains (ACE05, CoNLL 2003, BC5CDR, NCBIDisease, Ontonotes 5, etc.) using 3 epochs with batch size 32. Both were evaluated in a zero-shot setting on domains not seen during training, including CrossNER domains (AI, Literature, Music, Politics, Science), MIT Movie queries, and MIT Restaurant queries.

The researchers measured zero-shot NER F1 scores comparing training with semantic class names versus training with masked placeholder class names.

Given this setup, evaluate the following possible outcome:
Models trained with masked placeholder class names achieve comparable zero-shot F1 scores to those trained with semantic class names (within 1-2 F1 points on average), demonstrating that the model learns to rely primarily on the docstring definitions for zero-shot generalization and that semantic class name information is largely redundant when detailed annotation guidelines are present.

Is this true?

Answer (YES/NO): YES